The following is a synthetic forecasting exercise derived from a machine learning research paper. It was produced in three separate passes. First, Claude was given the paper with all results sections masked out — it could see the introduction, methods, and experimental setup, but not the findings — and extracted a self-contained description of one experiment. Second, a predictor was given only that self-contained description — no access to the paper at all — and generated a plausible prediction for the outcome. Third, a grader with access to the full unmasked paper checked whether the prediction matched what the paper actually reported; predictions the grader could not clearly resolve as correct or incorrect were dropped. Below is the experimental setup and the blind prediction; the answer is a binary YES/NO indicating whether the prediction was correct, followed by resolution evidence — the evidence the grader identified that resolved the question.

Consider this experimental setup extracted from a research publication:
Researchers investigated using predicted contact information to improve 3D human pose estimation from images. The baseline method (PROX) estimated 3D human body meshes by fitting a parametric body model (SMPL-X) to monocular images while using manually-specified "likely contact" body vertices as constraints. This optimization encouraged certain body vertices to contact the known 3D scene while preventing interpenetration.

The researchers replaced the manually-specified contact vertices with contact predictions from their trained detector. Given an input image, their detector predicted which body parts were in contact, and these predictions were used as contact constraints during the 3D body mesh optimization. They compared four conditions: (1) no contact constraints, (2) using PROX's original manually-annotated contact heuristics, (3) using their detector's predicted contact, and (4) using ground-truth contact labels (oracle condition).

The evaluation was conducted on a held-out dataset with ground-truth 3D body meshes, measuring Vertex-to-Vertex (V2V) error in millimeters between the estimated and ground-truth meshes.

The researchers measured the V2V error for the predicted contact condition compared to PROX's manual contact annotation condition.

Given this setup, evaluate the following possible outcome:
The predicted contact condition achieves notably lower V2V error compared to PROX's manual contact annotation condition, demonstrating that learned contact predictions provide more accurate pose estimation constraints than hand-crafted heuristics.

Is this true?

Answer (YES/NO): NO